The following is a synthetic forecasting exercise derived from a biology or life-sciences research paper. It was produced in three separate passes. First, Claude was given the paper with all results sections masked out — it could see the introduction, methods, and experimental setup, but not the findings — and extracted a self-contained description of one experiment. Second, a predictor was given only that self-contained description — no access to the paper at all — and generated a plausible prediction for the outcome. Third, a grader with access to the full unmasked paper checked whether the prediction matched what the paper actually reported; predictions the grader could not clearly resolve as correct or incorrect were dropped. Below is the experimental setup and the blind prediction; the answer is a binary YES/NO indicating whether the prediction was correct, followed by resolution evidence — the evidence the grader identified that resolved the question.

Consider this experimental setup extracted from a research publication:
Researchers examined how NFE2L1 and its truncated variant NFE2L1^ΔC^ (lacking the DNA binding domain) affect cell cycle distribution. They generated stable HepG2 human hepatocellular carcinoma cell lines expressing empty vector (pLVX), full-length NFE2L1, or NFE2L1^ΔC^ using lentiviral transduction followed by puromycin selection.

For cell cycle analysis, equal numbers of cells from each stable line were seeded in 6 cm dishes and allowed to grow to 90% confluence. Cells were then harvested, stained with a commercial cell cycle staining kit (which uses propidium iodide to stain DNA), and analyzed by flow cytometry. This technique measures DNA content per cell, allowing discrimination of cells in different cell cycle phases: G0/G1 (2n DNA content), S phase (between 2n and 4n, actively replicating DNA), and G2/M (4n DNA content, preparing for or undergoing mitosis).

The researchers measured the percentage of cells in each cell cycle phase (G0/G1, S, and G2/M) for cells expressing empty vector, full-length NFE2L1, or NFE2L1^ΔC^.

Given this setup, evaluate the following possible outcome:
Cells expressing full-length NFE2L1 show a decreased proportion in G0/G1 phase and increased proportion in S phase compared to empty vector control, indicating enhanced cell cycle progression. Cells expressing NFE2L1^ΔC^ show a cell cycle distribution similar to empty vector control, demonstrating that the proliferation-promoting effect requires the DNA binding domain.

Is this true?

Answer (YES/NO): NO